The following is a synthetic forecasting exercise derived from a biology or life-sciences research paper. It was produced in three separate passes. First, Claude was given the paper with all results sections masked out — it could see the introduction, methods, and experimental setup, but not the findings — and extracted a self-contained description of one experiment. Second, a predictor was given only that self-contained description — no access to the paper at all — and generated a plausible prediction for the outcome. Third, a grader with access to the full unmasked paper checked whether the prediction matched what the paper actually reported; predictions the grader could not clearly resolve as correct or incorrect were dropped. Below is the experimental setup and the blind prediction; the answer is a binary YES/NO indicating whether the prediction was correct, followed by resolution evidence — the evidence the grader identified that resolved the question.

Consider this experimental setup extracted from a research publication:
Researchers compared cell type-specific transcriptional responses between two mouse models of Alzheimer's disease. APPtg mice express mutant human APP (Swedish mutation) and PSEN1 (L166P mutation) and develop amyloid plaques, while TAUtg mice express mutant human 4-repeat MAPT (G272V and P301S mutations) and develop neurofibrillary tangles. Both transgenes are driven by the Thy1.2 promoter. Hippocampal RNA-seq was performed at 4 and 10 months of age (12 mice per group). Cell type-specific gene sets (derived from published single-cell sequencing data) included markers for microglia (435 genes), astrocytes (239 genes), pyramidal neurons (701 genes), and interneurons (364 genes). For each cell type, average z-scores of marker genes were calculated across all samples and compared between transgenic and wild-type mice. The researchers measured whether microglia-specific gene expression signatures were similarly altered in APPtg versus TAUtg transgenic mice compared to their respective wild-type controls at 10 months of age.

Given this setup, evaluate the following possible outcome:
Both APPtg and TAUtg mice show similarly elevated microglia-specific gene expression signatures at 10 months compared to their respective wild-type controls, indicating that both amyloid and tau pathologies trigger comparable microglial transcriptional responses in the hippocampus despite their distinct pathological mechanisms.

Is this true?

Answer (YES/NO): NO